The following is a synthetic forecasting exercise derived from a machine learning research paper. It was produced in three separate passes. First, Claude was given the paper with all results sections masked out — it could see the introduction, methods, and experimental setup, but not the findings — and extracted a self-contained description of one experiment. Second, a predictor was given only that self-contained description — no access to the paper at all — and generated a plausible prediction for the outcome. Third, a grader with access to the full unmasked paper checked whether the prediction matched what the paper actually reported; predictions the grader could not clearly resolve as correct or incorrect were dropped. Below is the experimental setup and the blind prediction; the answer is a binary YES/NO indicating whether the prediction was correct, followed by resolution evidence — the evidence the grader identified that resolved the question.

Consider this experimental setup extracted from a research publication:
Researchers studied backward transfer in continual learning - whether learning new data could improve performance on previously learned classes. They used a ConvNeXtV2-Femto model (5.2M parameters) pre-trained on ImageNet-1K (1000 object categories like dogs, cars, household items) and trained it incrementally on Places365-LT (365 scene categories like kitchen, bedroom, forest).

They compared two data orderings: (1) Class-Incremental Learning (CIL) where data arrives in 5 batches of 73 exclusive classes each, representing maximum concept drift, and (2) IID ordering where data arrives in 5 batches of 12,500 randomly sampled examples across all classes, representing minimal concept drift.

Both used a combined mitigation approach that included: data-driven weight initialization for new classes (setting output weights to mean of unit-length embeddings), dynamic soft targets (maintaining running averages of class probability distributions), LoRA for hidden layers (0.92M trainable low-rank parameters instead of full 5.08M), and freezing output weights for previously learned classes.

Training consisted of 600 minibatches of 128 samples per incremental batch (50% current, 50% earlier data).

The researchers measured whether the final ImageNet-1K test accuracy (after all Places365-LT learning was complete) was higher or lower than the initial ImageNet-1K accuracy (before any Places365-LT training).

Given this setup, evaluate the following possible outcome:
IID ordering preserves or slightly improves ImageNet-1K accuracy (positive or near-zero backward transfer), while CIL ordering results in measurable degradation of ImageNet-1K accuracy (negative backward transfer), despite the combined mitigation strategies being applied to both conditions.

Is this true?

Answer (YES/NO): YES